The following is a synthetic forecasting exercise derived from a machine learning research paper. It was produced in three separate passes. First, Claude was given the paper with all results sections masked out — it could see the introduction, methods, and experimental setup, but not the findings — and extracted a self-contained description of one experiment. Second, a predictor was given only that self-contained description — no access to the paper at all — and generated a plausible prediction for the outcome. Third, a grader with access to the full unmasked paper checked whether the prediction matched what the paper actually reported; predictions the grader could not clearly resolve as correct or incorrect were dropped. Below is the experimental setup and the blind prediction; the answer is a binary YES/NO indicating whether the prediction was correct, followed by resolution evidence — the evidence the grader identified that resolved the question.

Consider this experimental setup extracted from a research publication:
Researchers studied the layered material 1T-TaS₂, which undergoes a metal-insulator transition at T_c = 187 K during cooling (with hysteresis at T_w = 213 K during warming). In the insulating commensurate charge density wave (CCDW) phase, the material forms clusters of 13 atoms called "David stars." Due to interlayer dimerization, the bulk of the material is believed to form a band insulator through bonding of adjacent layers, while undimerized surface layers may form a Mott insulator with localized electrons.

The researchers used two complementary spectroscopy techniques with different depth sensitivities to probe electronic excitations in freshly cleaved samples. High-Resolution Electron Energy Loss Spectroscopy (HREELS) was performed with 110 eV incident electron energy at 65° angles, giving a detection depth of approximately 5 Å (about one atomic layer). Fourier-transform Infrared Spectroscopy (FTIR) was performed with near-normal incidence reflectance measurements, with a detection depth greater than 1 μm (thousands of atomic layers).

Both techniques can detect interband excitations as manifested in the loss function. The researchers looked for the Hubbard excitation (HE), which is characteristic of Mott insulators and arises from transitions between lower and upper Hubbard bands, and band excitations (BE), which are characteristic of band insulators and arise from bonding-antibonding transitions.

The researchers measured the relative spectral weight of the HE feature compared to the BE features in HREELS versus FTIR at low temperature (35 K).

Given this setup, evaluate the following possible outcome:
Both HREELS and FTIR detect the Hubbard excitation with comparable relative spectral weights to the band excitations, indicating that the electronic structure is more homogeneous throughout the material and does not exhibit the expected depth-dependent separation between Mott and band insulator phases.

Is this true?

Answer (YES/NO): NO